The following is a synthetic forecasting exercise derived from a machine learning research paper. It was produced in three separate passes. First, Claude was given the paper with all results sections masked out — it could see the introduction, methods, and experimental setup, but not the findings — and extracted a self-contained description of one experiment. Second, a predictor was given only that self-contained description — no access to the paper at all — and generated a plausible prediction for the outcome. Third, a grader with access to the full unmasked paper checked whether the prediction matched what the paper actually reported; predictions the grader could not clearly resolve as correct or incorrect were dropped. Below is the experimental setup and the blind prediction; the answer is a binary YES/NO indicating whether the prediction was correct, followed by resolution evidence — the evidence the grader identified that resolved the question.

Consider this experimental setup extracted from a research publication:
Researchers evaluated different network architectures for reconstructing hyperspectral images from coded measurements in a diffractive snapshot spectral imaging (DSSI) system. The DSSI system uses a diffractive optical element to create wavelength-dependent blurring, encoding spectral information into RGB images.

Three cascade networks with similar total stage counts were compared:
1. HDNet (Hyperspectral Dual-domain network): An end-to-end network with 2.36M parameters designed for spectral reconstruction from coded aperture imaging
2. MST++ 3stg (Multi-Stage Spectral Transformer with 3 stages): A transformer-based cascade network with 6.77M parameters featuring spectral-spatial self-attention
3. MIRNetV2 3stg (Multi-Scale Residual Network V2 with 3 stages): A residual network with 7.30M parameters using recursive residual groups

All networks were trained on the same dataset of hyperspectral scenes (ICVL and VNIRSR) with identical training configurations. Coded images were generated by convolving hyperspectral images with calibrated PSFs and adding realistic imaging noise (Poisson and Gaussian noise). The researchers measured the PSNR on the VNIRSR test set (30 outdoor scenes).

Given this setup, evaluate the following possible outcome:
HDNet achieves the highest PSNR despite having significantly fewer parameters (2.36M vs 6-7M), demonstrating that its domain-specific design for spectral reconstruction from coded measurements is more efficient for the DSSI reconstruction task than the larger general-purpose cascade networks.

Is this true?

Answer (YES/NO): NO